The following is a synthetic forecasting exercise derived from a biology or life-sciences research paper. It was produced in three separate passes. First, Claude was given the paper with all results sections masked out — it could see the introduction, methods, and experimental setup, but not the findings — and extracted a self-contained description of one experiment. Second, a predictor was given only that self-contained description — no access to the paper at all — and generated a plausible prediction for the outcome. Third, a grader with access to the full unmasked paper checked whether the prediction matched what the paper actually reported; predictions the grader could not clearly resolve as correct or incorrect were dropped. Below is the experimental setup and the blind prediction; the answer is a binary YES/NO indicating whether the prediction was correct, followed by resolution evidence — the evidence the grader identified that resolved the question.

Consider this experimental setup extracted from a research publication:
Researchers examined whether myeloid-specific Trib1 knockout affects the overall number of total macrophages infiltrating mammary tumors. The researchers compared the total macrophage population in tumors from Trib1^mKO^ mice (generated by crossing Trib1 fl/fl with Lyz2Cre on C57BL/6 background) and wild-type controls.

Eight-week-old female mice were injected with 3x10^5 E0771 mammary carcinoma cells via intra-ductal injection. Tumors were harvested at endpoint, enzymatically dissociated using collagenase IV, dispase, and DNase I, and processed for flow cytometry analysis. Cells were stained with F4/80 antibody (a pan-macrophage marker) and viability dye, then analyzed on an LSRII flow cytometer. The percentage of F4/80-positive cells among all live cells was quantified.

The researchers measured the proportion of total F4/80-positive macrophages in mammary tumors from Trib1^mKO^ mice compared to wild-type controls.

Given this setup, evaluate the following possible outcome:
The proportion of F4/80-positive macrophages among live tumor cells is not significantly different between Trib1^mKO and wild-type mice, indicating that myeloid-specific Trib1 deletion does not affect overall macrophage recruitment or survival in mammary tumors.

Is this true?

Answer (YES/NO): NO